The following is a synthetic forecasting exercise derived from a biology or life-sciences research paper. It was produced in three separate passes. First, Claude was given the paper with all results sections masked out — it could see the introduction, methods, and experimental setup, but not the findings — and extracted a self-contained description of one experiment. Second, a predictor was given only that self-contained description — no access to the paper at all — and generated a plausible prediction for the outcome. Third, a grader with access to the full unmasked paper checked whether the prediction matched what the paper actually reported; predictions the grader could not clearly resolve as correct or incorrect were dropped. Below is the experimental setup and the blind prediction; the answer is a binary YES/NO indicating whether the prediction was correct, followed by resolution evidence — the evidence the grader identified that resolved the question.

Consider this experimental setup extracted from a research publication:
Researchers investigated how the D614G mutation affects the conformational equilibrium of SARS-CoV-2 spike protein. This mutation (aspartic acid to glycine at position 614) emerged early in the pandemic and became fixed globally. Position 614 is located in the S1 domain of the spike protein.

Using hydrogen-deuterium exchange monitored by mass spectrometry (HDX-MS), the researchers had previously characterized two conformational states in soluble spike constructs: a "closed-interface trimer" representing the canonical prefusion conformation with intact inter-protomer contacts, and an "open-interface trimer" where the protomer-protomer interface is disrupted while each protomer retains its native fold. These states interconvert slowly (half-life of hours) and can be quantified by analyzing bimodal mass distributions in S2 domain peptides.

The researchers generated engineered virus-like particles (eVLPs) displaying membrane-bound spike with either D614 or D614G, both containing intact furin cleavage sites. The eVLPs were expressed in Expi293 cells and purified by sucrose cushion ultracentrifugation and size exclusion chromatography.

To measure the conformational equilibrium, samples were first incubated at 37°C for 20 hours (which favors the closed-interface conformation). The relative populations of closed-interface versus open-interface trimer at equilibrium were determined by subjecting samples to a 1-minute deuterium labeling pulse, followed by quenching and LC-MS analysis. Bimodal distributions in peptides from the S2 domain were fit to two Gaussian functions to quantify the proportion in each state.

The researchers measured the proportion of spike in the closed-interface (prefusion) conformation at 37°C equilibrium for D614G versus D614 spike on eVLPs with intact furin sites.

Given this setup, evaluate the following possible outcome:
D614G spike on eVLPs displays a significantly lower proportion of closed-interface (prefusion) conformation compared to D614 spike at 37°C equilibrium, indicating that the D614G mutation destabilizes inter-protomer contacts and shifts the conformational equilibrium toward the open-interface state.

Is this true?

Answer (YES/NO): NO